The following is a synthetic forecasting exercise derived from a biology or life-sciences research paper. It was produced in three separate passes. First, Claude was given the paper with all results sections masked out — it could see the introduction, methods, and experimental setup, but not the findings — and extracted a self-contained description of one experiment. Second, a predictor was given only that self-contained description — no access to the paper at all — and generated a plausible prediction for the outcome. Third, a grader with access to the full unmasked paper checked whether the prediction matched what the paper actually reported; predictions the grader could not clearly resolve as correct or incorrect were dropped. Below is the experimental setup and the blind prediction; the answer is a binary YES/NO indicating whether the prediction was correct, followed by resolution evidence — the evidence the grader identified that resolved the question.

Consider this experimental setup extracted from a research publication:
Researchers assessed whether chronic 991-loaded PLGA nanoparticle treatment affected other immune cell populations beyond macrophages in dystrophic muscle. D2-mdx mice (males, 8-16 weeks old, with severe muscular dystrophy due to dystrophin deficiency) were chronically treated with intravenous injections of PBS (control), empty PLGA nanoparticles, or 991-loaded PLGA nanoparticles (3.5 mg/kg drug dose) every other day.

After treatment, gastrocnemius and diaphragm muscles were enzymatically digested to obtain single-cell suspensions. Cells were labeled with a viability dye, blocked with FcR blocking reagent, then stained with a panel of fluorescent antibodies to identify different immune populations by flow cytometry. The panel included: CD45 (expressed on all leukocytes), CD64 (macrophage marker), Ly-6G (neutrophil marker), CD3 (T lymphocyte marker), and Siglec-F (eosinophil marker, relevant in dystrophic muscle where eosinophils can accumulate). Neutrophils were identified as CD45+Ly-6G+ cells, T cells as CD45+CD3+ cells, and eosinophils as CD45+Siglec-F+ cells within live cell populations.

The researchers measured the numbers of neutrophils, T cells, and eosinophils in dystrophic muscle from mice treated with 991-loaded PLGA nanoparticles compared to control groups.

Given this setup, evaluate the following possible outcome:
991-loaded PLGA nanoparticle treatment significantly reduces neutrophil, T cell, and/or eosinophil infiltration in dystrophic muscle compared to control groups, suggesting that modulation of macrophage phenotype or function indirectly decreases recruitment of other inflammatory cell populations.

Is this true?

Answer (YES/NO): NO